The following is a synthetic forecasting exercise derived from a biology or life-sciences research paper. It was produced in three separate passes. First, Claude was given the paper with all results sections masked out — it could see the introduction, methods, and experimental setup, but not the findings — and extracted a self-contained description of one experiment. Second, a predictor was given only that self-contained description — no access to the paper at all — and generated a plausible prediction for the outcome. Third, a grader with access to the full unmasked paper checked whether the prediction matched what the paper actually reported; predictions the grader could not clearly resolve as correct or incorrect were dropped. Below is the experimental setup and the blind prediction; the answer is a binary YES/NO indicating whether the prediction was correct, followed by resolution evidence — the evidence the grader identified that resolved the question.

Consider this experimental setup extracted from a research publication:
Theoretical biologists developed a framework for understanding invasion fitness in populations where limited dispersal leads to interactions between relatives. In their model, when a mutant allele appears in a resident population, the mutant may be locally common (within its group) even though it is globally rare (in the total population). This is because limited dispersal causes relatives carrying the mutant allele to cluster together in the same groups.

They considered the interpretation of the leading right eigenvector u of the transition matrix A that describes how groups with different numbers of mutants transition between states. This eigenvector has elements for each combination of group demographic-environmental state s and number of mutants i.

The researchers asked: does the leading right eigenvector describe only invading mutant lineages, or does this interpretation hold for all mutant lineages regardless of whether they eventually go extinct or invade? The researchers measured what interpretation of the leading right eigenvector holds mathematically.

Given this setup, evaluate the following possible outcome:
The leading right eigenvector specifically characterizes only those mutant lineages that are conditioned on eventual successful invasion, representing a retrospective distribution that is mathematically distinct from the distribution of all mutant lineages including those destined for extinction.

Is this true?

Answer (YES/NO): NO